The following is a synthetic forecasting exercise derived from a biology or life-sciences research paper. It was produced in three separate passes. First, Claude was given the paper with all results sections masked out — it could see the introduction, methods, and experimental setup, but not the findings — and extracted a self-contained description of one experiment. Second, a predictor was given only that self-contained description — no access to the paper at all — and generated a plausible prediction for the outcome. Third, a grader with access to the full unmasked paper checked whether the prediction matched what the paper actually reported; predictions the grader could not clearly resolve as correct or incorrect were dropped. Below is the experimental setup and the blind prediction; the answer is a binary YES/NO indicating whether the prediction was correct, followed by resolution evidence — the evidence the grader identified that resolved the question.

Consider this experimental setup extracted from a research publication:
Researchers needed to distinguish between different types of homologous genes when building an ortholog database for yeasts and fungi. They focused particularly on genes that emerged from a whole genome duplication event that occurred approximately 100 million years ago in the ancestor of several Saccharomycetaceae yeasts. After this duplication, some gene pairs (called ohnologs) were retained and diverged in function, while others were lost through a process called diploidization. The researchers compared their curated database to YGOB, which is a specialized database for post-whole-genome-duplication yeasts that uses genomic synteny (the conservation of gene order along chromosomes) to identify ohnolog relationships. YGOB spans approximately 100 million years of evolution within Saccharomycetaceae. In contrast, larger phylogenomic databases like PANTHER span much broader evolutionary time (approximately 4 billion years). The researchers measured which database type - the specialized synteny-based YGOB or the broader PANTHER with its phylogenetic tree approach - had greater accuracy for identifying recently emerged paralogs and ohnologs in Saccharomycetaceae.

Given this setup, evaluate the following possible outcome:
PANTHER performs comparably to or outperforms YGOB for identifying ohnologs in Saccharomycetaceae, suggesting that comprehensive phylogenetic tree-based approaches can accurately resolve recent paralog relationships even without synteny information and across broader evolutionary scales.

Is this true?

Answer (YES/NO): NO